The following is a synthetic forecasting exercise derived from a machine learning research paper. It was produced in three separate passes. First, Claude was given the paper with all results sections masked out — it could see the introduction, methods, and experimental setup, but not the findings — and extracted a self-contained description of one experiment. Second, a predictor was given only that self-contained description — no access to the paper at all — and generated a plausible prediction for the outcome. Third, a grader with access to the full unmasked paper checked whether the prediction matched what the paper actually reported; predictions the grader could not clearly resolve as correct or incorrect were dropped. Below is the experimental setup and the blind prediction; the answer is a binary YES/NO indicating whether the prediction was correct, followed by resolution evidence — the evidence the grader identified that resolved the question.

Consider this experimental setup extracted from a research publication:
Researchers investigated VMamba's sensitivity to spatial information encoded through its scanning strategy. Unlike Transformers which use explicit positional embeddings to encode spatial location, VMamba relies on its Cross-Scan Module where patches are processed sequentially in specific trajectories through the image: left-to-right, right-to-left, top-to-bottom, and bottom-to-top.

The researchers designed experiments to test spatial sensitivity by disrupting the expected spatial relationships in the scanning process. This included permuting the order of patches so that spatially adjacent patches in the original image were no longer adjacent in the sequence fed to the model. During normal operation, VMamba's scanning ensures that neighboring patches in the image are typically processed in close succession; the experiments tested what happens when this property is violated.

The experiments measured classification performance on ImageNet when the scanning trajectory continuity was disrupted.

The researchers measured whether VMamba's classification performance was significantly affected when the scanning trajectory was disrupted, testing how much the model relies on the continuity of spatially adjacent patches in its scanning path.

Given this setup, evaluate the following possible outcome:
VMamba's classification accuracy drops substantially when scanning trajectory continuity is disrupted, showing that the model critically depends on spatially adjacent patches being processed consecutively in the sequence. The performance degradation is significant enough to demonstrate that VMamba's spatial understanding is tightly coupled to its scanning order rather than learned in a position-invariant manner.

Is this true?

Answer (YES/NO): YES